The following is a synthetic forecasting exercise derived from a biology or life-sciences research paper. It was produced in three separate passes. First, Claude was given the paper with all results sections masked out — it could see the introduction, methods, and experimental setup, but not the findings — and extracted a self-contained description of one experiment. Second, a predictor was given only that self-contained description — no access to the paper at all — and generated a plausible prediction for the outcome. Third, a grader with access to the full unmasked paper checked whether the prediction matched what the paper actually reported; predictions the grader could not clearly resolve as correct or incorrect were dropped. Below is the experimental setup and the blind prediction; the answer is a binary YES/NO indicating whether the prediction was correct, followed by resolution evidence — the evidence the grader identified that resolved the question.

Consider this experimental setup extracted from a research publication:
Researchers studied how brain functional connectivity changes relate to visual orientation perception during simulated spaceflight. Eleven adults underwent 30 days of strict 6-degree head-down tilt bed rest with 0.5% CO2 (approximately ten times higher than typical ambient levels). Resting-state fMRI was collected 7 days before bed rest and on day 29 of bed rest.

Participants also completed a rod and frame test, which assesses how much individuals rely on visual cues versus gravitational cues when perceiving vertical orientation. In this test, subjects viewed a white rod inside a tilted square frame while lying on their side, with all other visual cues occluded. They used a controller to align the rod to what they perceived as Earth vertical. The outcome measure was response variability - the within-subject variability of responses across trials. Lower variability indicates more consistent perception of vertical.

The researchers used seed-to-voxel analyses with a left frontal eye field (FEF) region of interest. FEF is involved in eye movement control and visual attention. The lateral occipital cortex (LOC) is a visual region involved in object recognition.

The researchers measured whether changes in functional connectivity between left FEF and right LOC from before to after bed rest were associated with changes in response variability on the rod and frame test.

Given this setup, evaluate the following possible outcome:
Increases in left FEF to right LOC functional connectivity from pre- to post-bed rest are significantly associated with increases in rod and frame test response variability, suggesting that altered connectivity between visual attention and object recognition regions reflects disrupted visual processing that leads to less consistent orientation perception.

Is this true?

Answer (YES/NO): YES